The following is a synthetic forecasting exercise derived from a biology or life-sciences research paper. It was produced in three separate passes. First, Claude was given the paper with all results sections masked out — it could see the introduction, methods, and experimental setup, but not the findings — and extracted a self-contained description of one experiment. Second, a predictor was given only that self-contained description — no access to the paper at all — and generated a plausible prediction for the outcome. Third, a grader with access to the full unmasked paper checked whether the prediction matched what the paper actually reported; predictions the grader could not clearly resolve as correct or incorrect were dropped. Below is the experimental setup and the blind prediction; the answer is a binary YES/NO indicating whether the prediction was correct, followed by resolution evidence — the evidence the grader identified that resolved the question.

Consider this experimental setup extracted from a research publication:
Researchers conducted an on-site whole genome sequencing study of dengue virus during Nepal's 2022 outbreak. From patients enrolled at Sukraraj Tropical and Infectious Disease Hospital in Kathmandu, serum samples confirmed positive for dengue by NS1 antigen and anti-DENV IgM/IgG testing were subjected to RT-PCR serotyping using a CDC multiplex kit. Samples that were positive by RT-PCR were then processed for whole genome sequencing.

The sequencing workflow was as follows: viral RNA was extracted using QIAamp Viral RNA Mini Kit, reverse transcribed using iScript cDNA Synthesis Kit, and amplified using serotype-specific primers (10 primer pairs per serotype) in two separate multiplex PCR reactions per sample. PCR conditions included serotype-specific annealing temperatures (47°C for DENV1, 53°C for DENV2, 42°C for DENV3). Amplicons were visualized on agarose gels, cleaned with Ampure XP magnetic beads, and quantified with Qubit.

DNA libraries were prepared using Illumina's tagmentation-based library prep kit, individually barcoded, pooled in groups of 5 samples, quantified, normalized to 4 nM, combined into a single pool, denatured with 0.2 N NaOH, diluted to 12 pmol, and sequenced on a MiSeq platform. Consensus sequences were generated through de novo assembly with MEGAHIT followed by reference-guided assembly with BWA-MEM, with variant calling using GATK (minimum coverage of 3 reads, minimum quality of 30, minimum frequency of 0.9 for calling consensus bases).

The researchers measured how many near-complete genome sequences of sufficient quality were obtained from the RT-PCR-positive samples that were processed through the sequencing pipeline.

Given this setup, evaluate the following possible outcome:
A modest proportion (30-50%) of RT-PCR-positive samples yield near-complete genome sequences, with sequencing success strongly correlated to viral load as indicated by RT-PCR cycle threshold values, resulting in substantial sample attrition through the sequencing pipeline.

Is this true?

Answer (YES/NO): NO